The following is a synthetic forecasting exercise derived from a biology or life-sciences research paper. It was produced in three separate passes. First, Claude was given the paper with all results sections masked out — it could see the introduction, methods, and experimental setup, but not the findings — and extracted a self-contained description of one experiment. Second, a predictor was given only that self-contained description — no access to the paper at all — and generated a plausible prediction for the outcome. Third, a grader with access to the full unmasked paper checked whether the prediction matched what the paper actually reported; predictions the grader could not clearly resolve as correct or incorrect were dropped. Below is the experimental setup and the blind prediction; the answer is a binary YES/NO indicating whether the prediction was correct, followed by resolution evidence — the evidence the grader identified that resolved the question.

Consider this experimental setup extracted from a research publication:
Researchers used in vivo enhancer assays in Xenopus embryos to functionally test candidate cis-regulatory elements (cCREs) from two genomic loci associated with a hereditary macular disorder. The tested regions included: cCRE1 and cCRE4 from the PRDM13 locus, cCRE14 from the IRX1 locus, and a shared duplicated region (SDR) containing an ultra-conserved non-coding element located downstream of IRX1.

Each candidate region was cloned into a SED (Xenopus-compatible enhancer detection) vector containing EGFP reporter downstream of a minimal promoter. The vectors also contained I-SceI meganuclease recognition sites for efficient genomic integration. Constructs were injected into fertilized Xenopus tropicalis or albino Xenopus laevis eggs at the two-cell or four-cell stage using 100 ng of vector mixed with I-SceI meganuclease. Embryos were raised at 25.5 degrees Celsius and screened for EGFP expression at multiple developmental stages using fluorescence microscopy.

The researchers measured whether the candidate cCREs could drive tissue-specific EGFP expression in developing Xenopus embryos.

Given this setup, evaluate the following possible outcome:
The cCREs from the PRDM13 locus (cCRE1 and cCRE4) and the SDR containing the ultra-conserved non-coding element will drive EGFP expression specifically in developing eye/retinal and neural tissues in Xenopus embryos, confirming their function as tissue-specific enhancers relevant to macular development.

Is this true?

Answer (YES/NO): YES